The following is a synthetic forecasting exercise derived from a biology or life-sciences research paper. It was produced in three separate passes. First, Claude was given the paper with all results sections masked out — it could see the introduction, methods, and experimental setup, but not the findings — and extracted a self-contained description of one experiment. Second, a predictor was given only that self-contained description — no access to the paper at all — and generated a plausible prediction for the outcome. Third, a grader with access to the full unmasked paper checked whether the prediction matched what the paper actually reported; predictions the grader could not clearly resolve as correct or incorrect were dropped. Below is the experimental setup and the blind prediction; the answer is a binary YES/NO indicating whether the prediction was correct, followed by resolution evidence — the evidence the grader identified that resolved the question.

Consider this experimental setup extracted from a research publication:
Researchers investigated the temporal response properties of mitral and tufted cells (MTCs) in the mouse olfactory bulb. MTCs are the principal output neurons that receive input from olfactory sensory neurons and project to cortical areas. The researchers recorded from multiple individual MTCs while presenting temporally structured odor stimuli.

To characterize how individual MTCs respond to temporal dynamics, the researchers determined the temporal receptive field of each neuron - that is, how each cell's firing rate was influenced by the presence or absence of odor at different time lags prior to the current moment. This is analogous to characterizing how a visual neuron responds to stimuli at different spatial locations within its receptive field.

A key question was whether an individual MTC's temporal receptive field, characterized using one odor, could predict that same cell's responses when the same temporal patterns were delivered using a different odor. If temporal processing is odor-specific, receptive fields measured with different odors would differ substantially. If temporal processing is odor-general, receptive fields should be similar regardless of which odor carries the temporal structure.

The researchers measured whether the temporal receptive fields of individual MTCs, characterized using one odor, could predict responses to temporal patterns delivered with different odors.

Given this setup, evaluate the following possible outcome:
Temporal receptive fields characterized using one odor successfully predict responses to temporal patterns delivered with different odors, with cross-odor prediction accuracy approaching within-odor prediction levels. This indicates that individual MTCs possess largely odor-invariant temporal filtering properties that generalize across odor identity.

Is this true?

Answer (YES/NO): YES